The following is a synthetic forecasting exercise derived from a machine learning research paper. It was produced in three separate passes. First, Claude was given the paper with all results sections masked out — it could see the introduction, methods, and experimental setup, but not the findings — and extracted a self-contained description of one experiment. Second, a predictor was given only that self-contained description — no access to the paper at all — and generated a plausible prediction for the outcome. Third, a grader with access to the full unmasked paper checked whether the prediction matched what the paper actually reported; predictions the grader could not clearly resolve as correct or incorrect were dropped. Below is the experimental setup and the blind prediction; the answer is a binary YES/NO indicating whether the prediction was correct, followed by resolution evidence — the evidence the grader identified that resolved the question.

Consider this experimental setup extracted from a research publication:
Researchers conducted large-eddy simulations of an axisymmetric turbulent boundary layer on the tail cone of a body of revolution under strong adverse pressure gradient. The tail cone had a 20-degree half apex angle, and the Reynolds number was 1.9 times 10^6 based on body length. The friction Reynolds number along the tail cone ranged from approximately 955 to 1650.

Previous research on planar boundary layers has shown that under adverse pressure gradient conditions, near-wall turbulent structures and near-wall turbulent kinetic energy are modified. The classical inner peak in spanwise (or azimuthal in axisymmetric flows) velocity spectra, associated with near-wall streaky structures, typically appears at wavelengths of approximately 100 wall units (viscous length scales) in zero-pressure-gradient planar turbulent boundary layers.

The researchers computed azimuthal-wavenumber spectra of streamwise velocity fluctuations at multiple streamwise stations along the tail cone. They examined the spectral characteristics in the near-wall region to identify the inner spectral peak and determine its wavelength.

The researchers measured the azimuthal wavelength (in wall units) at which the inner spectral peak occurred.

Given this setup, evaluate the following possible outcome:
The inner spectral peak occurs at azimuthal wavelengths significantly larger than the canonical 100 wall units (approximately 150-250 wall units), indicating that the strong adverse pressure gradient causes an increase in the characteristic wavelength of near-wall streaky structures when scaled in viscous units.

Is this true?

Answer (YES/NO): NO